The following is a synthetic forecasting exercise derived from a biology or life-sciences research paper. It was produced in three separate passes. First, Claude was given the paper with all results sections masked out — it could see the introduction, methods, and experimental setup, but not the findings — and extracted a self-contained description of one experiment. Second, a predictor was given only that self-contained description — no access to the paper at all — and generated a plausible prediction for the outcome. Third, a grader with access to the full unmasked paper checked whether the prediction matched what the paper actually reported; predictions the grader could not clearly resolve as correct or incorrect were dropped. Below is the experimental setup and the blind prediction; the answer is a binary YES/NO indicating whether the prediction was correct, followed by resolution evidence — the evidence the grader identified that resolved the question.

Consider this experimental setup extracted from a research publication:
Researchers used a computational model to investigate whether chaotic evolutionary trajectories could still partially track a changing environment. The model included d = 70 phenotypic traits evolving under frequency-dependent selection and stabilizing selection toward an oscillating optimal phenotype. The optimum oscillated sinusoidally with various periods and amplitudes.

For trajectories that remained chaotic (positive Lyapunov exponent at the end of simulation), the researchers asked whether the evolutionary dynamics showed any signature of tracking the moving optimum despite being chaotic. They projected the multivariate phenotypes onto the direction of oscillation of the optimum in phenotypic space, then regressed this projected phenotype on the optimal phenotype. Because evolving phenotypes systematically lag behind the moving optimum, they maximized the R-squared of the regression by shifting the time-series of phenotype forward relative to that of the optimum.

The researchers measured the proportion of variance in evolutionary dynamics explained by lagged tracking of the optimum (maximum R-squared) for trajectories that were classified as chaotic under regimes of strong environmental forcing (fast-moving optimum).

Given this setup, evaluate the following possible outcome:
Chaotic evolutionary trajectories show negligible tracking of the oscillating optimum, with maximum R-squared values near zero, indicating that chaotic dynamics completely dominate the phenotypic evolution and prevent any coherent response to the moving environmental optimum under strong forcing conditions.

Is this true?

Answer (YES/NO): NO